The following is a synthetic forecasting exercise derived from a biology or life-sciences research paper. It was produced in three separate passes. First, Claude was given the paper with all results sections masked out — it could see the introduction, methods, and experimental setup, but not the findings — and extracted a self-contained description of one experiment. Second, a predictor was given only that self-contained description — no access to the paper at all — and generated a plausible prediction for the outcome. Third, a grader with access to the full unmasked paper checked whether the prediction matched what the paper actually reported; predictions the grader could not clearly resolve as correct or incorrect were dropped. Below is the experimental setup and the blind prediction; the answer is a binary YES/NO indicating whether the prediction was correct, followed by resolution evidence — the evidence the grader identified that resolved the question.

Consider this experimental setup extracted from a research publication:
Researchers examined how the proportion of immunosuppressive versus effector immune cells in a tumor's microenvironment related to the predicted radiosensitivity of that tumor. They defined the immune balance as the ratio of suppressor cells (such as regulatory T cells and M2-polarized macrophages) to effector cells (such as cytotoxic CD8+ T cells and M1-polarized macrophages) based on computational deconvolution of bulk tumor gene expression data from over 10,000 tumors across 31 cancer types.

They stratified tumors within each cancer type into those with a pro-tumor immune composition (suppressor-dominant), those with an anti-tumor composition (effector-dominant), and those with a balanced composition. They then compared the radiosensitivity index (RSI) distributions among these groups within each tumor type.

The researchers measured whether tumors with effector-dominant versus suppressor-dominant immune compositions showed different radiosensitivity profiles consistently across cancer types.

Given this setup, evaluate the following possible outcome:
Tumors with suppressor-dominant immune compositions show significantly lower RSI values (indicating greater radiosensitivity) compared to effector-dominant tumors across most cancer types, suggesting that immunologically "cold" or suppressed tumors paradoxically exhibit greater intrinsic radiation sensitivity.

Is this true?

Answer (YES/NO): NO